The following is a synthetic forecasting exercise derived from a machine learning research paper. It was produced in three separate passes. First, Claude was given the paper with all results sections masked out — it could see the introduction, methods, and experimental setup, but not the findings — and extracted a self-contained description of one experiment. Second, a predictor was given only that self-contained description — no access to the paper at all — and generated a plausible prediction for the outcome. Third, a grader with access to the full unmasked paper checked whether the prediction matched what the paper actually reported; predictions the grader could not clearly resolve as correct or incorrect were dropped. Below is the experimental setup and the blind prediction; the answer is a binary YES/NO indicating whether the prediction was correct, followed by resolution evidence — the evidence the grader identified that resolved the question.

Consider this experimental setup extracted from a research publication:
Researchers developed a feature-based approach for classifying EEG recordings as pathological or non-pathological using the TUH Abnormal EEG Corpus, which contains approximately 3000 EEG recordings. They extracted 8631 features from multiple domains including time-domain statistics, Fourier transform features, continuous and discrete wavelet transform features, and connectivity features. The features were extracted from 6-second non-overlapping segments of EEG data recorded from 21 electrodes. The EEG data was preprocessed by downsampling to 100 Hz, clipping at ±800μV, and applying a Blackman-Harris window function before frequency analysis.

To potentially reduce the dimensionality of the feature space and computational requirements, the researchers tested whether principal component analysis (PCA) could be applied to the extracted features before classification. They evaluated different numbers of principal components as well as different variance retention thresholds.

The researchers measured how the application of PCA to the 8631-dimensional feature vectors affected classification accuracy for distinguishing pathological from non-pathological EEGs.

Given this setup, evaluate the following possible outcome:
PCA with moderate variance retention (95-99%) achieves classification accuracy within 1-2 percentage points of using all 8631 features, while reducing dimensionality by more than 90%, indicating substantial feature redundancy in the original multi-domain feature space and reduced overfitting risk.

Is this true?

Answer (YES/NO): NO